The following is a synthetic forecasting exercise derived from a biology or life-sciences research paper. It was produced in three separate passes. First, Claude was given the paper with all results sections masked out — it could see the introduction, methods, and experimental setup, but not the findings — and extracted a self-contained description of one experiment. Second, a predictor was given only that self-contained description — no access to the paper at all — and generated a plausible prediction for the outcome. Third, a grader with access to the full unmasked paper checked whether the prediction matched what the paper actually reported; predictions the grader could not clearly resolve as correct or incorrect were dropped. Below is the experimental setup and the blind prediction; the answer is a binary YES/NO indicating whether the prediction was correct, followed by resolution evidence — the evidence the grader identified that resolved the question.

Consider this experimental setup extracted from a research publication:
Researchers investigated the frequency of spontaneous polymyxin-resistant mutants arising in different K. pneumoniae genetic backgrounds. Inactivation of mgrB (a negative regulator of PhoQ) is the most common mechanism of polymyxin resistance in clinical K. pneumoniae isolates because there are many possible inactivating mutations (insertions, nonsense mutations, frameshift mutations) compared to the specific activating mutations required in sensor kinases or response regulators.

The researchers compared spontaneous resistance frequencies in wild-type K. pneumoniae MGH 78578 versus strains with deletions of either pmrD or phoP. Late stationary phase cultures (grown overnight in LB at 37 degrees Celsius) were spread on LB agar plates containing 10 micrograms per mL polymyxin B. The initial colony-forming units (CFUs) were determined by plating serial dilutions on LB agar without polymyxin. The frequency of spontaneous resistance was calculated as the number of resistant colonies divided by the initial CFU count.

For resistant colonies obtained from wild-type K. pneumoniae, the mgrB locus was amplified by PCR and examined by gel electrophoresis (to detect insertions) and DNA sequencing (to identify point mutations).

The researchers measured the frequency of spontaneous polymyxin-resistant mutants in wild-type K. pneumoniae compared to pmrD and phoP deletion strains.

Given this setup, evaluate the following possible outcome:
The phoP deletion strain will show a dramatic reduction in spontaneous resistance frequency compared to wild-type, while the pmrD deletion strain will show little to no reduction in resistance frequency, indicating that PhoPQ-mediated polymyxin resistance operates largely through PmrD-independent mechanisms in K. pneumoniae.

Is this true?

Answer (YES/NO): YES